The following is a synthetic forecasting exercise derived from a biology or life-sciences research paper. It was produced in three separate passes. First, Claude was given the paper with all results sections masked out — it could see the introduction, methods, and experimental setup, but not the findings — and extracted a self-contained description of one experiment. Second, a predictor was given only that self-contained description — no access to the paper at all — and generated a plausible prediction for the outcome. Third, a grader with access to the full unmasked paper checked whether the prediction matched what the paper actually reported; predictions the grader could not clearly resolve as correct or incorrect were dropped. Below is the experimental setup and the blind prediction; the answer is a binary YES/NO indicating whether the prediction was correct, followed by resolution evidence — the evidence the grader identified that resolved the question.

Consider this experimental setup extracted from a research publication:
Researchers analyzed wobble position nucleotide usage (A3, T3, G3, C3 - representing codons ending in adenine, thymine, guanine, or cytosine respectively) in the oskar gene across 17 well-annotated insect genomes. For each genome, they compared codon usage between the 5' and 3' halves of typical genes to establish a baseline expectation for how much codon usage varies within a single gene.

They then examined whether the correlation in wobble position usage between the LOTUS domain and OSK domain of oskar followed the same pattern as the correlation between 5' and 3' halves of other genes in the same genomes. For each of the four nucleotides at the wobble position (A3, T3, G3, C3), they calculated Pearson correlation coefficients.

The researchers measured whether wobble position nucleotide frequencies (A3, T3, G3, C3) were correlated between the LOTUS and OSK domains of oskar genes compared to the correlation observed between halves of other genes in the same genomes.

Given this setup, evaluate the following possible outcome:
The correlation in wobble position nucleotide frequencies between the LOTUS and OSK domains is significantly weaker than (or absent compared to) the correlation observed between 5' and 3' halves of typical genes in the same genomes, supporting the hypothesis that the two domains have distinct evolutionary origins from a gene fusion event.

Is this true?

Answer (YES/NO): YES